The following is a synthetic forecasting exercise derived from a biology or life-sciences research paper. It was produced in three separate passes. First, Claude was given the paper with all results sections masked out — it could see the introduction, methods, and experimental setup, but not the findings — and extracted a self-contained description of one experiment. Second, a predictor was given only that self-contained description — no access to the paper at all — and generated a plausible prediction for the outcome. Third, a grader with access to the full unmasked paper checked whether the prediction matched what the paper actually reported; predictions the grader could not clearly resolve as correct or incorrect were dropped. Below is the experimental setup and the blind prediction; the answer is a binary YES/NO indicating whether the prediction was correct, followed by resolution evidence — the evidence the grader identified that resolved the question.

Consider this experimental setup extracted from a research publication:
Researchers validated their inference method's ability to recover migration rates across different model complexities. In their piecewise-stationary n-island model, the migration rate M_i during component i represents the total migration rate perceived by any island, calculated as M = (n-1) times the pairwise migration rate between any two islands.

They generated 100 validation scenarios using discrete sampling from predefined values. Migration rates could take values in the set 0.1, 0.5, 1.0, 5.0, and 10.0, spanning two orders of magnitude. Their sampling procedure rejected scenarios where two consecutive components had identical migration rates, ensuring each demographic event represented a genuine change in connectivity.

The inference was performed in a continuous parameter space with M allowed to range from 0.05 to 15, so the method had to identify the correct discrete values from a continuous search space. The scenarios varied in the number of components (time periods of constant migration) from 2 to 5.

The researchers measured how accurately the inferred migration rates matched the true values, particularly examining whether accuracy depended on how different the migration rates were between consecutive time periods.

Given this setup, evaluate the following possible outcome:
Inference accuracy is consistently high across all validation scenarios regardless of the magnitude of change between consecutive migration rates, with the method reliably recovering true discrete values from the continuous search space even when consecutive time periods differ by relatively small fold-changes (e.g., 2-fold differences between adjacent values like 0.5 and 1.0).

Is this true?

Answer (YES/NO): NO